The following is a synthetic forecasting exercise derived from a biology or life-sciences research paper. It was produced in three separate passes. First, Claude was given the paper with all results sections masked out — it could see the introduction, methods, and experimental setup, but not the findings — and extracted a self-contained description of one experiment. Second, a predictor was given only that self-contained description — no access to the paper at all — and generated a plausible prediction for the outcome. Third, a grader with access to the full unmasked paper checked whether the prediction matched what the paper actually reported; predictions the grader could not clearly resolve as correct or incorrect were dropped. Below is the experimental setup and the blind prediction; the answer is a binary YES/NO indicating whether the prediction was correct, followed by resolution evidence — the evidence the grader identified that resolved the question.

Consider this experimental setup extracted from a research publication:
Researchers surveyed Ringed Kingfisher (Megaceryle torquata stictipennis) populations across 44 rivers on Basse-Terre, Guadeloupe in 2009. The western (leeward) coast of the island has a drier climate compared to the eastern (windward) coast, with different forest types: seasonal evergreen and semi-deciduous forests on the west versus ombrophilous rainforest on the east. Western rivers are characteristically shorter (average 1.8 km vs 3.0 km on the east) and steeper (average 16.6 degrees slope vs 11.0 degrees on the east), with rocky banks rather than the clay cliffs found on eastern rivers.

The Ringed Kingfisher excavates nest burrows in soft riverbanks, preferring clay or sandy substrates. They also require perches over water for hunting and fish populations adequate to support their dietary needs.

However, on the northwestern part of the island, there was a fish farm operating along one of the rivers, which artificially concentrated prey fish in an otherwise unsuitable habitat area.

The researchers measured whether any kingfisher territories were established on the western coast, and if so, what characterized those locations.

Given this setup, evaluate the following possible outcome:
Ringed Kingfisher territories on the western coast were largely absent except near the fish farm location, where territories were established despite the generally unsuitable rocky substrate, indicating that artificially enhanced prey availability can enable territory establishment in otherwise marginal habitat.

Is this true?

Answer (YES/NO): NO